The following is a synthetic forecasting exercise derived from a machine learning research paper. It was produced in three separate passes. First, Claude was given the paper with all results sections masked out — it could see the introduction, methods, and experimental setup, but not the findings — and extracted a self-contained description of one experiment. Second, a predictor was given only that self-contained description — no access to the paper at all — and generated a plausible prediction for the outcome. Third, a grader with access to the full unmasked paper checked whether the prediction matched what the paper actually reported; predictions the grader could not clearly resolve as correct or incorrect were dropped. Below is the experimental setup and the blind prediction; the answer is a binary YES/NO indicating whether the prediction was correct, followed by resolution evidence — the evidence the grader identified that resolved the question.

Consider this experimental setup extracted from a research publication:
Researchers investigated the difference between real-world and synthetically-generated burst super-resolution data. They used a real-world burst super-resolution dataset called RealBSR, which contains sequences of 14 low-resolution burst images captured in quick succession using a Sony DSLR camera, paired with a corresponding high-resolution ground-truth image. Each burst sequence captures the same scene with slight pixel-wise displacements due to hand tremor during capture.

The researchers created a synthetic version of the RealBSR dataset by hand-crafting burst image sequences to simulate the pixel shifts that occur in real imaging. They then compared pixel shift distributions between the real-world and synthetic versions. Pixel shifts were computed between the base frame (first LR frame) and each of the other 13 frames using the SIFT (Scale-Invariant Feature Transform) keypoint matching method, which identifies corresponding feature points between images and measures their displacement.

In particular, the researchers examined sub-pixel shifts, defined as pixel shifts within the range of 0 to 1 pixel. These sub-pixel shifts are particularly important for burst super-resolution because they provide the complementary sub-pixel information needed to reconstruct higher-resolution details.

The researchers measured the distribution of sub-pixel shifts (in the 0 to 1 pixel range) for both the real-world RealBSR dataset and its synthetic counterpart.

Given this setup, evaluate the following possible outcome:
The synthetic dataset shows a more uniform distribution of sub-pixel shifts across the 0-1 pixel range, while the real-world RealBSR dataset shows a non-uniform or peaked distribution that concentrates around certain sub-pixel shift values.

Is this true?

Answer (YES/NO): NO